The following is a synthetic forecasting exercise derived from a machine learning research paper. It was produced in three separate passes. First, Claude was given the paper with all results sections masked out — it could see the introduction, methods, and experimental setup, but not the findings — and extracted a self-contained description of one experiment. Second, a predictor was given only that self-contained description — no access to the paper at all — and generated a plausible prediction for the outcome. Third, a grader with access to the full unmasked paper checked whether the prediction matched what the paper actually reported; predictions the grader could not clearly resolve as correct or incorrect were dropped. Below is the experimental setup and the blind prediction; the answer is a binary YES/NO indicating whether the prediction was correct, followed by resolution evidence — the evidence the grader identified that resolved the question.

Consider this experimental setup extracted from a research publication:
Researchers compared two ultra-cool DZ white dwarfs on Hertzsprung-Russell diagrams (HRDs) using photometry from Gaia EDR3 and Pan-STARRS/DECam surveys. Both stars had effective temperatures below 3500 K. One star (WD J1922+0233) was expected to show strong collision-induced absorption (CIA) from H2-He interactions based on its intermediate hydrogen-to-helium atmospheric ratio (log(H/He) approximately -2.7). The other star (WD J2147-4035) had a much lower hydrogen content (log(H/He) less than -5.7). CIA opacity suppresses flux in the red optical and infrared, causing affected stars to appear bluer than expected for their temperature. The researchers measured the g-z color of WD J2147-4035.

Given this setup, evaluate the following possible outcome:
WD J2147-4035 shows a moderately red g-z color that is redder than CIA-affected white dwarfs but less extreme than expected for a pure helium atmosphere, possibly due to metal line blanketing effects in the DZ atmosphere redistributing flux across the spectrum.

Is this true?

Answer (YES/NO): NO